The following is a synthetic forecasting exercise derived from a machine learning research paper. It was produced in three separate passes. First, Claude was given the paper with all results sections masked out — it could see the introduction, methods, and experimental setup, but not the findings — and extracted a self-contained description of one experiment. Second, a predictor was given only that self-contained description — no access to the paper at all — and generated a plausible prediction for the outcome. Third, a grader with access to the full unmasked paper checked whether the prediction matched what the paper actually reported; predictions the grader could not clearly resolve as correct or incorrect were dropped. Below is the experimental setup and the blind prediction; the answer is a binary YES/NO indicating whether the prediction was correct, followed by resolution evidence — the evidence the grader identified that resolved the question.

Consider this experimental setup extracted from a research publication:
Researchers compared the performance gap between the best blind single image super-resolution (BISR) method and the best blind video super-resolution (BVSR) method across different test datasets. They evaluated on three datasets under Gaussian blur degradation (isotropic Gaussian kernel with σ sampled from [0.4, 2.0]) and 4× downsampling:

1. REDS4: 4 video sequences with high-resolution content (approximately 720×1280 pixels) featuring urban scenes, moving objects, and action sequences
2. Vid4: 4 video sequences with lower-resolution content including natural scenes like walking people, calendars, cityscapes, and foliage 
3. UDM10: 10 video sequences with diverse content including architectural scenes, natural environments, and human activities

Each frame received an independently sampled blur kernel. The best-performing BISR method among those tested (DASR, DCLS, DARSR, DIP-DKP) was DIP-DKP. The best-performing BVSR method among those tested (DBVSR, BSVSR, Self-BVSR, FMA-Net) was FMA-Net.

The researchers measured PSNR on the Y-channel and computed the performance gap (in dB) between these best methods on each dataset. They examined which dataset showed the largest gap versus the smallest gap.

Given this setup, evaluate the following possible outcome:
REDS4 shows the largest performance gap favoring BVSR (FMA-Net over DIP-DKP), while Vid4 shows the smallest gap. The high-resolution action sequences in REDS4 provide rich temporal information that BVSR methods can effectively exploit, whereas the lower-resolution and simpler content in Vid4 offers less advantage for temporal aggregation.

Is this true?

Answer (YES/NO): YES